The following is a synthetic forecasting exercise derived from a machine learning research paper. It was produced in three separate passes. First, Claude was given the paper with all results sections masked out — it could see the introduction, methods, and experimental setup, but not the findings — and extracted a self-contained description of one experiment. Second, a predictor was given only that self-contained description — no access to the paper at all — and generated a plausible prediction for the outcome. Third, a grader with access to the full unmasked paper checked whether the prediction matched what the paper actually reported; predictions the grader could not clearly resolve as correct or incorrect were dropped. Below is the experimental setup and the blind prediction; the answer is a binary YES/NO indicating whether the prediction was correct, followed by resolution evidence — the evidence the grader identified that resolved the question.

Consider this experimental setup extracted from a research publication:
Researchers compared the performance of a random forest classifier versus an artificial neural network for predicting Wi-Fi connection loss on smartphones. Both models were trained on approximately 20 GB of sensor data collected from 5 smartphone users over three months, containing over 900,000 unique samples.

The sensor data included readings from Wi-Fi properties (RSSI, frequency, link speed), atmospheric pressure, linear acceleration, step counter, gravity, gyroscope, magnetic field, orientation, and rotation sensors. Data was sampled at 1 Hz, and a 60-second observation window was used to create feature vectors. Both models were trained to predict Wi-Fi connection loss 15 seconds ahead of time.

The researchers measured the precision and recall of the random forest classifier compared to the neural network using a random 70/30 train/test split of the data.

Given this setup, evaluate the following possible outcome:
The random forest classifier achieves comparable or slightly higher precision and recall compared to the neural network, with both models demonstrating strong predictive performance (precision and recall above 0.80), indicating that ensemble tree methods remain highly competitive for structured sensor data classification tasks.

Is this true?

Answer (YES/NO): NO